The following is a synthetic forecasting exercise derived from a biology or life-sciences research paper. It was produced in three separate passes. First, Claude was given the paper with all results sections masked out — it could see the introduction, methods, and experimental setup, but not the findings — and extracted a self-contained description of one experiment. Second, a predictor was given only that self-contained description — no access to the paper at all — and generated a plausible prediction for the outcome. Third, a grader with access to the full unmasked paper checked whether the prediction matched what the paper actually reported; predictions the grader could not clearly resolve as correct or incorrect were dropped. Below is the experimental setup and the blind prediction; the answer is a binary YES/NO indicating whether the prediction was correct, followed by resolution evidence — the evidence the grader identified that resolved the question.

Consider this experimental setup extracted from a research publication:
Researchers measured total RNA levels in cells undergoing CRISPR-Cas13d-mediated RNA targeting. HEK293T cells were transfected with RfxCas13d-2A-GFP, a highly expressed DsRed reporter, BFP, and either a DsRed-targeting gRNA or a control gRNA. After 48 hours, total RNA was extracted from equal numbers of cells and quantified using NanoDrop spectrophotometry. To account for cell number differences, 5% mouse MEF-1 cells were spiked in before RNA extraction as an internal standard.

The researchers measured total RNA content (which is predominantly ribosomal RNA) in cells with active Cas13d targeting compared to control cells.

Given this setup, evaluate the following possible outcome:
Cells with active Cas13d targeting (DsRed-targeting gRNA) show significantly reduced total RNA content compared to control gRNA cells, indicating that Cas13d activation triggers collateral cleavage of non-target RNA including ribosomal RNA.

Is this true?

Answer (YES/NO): YES